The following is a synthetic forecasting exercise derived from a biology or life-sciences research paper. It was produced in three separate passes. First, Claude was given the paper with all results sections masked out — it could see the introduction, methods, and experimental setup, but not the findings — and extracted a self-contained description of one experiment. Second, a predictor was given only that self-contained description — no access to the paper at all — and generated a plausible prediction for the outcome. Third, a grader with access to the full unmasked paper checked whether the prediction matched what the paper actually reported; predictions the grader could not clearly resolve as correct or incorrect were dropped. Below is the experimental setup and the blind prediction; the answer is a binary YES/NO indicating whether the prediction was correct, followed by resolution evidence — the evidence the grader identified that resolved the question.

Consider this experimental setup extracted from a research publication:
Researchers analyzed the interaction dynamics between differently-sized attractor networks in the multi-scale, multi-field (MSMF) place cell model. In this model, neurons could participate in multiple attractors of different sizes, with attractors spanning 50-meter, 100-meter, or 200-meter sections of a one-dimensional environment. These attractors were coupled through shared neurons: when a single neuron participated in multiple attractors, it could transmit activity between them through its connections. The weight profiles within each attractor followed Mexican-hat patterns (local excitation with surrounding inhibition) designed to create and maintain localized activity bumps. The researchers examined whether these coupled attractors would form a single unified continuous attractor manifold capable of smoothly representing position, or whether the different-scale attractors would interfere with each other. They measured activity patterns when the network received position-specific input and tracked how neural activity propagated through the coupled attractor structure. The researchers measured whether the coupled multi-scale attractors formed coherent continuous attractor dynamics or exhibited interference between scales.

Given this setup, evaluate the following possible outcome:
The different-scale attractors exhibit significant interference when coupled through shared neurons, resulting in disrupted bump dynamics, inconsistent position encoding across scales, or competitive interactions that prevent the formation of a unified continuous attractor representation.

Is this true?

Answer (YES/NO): YES